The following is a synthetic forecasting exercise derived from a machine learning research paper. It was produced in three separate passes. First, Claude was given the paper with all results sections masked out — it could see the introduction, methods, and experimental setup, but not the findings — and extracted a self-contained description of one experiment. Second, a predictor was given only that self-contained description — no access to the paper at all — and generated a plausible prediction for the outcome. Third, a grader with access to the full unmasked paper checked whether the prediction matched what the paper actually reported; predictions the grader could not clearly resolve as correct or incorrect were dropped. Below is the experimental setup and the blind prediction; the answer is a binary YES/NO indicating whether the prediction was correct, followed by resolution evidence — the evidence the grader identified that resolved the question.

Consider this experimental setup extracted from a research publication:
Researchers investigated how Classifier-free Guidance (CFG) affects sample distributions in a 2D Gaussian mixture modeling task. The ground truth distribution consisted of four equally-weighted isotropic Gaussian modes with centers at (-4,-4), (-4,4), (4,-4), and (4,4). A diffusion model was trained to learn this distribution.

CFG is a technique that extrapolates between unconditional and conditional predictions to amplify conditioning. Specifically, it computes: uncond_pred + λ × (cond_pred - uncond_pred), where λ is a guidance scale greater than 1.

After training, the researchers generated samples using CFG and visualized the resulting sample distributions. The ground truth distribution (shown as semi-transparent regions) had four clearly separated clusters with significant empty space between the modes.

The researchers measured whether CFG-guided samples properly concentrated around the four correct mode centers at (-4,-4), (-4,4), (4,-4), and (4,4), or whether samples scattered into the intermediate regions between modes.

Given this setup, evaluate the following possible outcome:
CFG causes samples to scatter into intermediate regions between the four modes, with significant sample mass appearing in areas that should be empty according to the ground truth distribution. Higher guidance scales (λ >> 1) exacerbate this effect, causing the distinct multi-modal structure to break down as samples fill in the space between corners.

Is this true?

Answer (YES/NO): NO